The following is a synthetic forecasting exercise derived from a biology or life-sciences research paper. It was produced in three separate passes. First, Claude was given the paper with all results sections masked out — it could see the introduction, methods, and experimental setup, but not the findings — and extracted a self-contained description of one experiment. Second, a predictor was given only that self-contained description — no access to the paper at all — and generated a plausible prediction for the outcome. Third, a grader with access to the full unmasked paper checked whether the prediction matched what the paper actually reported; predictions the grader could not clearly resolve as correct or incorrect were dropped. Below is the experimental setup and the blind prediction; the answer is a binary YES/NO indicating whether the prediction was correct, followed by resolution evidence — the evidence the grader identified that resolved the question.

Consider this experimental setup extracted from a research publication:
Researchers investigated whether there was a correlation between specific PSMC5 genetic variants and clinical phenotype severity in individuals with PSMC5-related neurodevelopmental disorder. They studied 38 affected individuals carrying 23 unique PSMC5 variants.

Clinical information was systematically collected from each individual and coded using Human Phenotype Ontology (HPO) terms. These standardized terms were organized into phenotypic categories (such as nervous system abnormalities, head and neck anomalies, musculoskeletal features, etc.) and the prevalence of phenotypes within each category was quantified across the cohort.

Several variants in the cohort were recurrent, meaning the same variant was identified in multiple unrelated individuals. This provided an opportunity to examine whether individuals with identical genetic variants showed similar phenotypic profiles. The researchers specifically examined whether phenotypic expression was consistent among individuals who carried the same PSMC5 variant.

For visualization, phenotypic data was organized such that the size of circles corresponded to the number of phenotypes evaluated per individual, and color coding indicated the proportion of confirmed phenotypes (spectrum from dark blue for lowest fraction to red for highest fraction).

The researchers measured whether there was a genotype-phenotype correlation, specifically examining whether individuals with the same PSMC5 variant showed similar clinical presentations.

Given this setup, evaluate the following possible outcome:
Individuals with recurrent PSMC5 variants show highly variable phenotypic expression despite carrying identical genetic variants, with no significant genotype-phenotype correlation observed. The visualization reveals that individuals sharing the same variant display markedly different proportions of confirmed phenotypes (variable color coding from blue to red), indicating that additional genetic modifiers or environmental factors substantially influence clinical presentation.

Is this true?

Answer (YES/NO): YES